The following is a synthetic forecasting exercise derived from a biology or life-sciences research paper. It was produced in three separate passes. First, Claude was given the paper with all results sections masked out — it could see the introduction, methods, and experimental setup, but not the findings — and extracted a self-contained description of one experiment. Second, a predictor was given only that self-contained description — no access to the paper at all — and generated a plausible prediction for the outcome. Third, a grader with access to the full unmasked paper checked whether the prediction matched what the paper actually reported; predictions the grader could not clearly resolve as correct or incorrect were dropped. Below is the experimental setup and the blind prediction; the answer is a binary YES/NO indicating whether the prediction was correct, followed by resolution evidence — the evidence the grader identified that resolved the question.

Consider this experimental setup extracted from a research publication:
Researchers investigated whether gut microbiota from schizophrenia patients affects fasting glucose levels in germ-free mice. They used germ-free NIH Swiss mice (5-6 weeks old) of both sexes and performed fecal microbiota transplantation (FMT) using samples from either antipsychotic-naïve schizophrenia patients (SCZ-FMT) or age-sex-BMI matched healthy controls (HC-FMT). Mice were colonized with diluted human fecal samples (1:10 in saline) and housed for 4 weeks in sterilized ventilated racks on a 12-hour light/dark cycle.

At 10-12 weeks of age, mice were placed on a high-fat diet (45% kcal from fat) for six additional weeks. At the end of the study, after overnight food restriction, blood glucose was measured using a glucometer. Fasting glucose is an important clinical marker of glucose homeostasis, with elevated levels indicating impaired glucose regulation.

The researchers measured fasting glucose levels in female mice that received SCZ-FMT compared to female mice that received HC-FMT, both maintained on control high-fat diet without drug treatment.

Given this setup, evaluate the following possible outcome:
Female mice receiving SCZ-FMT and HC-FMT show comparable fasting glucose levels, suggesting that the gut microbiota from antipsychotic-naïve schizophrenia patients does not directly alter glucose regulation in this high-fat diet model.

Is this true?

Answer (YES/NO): YES